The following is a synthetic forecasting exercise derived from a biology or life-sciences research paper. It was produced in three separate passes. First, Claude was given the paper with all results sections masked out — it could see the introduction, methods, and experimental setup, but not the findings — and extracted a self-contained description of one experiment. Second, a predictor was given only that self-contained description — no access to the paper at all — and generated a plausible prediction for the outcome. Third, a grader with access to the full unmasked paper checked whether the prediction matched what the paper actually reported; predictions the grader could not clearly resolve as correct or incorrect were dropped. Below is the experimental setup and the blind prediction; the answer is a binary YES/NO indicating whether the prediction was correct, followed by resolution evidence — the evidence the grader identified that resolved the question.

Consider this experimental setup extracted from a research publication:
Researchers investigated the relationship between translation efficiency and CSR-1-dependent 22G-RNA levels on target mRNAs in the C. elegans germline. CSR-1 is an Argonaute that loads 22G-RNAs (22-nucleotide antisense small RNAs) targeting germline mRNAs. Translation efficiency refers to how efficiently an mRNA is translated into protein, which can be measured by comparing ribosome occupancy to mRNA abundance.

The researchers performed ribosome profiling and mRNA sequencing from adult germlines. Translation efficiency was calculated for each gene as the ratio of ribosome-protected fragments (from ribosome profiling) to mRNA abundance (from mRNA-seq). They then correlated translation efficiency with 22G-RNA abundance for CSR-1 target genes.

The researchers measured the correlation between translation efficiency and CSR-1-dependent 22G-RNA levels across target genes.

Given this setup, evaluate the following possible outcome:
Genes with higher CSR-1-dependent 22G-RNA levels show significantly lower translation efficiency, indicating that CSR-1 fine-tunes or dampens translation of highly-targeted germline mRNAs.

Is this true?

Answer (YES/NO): NO